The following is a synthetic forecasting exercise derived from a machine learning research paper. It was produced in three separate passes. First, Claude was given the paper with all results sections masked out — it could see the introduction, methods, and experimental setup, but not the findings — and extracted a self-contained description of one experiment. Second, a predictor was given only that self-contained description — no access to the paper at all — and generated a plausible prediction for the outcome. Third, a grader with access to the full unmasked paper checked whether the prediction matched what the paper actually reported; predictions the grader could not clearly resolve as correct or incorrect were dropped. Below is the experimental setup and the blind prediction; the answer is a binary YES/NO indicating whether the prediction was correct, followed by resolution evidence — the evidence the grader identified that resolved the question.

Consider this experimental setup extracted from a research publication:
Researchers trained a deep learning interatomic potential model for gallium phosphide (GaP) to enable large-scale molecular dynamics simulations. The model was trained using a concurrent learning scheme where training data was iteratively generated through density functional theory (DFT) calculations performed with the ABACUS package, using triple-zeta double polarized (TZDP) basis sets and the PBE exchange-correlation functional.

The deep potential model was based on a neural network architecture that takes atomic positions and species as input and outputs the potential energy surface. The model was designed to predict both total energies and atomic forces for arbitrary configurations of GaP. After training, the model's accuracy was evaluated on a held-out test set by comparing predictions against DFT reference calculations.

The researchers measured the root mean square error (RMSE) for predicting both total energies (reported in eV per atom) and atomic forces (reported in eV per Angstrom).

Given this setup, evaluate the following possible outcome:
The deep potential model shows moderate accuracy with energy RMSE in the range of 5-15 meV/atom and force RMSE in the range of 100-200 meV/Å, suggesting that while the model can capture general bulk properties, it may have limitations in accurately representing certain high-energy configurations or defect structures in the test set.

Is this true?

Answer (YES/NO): NO